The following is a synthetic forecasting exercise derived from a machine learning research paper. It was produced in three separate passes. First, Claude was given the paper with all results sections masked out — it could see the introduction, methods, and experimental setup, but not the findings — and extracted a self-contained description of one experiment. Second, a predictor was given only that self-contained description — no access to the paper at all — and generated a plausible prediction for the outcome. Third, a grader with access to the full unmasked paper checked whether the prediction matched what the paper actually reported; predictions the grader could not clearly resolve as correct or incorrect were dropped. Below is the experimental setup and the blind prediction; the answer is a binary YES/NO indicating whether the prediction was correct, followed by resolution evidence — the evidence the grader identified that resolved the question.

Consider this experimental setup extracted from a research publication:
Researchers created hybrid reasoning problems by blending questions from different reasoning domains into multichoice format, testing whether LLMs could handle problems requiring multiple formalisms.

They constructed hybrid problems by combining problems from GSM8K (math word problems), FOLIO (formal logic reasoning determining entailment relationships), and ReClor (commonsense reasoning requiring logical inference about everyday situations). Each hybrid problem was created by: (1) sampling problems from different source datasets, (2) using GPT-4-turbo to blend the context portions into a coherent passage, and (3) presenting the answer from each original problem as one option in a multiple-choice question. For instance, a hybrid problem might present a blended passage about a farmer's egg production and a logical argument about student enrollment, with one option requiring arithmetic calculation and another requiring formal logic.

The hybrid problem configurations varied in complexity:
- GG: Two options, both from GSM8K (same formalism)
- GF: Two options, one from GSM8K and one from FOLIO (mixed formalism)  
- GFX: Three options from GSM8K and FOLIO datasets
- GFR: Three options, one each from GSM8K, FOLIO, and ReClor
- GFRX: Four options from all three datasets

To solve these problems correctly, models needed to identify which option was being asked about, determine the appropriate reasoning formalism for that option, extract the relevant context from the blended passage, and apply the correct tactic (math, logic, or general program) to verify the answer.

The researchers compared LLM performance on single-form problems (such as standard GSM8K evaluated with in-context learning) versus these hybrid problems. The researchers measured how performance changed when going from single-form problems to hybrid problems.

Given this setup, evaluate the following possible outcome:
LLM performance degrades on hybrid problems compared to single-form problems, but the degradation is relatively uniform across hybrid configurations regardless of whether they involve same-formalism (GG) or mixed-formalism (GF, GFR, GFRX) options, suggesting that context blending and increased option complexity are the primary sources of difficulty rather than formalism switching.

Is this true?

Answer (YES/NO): NO